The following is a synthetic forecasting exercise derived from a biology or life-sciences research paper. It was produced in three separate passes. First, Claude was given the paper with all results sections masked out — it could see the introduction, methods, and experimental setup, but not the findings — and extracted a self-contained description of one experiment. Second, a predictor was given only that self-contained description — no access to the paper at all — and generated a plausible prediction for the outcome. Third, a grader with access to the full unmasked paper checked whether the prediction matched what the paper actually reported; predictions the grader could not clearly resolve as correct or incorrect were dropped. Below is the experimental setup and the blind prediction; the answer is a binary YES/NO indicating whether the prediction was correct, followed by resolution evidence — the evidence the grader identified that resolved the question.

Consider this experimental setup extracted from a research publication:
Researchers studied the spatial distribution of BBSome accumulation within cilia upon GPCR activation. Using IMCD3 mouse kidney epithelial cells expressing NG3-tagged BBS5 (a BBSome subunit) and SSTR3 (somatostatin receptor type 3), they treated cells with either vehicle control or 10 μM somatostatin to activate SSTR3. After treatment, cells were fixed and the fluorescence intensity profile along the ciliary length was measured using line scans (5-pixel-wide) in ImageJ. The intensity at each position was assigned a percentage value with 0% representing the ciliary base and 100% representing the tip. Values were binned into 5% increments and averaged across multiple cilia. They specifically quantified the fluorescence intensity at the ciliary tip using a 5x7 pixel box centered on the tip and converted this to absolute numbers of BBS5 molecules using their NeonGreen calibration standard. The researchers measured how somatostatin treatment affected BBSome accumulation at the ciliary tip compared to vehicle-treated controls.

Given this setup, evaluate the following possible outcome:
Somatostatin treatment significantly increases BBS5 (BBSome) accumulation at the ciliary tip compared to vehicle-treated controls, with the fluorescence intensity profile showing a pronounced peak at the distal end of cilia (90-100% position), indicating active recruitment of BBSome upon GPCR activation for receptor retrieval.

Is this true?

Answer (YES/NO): YES